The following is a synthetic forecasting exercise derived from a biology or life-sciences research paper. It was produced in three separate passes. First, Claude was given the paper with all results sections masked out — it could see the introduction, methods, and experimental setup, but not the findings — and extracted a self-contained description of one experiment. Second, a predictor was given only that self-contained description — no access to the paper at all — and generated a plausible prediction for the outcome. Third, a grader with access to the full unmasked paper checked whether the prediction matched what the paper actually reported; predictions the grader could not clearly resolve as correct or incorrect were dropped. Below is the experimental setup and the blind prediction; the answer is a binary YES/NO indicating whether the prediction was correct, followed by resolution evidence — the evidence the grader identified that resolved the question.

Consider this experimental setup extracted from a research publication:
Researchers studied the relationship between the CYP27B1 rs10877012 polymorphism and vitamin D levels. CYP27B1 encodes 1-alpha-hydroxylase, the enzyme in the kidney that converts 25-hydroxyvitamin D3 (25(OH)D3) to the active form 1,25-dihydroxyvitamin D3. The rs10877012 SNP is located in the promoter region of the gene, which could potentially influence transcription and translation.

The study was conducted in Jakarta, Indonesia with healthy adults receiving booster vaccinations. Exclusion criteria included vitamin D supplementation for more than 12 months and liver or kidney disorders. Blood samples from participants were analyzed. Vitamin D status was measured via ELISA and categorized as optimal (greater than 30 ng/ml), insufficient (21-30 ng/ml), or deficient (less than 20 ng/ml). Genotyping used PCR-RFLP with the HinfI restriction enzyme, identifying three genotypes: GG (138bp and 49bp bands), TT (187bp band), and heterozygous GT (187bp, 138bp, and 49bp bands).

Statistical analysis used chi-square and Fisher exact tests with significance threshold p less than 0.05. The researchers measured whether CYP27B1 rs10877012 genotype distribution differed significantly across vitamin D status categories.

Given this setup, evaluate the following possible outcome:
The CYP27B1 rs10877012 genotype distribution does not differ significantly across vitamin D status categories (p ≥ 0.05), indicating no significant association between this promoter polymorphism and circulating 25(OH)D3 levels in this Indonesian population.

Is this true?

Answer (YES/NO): YES